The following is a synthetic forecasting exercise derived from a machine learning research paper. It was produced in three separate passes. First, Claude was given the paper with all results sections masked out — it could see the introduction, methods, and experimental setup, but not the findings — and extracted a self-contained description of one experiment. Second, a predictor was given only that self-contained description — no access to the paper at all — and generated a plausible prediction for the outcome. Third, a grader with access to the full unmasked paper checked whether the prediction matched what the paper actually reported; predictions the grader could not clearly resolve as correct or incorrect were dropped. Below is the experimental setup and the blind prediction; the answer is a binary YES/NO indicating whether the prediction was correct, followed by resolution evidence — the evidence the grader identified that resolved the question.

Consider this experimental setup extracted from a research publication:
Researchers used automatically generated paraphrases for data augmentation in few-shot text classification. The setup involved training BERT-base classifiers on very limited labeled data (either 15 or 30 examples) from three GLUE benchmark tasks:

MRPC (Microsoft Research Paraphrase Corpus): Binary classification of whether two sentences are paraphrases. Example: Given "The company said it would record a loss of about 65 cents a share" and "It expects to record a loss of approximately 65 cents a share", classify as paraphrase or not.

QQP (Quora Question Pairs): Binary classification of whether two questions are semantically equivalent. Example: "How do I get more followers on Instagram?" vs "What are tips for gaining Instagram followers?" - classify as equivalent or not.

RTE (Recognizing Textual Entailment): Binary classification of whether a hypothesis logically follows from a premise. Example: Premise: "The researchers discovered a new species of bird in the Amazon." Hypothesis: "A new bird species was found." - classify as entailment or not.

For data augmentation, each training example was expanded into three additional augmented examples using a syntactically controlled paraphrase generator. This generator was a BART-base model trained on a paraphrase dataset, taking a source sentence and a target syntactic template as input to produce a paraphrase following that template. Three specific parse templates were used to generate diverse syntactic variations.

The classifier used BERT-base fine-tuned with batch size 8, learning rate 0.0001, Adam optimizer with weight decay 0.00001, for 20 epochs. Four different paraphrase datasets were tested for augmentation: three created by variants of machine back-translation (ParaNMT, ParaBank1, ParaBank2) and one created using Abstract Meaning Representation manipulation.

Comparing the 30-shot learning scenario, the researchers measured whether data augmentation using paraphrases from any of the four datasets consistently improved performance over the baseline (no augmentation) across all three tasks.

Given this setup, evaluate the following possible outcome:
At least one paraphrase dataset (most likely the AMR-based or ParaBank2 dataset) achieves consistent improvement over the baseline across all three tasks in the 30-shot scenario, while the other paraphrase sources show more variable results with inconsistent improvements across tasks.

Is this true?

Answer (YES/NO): YES